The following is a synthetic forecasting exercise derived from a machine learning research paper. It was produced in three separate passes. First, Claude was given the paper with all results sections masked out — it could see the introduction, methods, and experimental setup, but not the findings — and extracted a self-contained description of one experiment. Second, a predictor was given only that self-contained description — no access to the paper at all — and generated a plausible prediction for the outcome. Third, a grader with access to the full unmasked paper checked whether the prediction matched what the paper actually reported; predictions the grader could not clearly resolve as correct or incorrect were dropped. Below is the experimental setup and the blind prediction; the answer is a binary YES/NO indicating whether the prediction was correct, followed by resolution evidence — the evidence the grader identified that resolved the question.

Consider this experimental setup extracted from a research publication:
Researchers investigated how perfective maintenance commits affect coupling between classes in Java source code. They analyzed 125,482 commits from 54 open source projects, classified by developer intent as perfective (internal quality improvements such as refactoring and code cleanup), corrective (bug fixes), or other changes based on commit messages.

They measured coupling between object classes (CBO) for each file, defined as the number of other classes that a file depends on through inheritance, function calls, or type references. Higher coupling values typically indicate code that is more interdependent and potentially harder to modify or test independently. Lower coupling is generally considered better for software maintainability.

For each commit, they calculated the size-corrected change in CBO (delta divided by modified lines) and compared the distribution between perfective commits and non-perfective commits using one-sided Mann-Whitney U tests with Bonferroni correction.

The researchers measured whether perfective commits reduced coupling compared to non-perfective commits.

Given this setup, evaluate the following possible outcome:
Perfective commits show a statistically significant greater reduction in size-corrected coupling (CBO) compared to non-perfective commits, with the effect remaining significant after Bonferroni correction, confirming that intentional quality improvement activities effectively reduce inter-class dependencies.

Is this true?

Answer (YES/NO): YES